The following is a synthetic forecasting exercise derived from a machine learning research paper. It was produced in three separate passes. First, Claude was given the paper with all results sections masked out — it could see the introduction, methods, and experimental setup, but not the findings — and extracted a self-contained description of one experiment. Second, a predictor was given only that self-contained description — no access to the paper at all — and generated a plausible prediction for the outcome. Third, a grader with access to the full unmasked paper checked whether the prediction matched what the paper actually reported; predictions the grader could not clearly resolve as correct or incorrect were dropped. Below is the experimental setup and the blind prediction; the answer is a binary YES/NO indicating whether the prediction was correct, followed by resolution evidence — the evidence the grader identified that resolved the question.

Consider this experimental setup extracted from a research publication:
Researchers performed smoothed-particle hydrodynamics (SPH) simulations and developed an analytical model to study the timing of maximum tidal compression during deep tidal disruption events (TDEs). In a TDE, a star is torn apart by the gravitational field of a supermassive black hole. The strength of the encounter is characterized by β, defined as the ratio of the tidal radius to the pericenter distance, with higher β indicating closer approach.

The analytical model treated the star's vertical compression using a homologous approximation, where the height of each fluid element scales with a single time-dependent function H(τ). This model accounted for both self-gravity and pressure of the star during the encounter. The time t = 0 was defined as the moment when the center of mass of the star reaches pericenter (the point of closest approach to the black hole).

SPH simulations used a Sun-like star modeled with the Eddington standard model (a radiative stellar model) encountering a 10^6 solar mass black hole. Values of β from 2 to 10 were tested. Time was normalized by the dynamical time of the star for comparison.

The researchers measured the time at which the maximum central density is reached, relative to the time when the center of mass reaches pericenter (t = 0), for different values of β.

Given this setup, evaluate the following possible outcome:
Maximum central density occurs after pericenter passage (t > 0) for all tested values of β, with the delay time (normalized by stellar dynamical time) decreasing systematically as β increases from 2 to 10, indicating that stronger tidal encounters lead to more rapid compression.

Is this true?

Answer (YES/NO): YES